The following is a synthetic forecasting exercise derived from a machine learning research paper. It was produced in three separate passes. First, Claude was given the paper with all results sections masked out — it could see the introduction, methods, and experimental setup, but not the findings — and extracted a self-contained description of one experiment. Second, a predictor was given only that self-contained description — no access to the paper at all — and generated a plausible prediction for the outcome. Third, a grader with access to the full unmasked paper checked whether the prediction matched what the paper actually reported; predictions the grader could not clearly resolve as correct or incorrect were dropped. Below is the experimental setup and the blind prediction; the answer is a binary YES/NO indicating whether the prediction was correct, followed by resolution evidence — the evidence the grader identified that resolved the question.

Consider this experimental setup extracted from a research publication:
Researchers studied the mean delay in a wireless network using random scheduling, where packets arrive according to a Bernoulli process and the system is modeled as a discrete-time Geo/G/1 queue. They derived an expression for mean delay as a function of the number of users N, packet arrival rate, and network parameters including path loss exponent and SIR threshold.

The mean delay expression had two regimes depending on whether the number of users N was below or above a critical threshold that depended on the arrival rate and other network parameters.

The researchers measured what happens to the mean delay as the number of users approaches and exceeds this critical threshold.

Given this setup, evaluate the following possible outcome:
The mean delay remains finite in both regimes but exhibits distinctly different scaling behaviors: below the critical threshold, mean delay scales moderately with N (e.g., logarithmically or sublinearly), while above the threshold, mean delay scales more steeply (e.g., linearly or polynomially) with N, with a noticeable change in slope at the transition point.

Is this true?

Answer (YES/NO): NO